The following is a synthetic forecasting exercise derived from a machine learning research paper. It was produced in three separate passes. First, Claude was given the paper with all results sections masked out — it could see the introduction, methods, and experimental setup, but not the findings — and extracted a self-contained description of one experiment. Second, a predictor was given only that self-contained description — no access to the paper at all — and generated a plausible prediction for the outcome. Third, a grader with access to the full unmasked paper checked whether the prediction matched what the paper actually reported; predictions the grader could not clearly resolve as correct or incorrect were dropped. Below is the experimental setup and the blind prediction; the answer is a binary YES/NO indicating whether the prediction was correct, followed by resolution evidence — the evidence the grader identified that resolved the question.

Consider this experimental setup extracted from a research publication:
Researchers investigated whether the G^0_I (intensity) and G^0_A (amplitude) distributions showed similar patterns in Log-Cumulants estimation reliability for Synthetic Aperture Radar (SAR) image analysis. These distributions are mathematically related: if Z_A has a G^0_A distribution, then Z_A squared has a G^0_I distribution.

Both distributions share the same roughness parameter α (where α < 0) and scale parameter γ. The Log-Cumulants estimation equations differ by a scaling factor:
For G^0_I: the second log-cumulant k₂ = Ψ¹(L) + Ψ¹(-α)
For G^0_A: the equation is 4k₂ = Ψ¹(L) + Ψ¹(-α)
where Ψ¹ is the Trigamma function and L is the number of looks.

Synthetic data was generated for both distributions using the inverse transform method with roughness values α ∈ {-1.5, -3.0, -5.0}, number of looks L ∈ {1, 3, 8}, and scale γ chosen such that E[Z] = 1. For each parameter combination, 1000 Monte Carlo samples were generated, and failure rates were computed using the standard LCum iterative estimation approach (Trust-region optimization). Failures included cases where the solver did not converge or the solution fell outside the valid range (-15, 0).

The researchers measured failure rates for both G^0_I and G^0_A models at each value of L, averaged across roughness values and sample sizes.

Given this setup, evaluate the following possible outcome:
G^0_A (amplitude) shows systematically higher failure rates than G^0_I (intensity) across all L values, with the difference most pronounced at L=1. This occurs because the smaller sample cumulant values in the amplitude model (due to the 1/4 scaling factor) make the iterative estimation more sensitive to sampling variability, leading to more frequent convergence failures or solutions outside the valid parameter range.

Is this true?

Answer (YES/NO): NO